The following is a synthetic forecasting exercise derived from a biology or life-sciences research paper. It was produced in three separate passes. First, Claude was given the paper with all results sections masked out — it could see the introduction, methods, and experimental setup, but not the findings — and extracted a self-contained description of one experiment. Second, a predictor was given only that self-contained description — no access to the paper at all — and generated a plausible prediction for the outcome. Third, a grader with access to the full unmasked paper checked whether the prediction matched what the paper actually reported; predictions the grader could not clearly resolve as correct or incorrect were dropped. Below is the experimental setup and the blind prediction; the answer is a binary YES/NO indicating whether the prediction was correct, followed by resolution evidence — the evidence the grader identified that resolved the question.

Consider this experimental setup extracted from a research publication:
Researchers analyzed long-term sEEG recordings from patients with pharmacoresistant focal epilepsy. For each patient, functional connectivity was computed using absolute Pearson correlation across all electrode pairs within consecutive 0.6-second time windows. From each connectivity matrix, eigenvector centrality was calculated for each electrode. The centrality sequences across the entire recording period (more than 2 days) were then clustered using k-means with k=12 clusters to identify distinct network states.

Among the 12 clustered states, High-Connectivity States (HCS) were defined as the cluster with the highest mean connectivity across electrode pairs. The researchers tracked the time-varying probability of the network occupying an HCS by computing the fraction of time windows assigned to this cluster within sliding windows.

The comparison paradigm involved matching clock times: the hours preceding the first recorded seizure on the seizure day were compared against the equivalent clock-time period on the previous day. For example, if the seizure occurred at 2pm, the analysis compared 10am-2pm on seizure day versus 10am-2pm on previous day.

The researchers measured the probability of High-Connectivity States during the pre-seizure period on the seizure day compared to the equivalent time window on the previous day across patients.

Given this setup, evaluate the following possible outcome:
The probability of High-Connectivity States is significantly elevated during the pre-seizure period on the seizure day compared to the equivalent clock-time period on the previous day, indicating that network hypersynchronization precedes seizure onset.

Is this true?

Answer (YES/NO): YES